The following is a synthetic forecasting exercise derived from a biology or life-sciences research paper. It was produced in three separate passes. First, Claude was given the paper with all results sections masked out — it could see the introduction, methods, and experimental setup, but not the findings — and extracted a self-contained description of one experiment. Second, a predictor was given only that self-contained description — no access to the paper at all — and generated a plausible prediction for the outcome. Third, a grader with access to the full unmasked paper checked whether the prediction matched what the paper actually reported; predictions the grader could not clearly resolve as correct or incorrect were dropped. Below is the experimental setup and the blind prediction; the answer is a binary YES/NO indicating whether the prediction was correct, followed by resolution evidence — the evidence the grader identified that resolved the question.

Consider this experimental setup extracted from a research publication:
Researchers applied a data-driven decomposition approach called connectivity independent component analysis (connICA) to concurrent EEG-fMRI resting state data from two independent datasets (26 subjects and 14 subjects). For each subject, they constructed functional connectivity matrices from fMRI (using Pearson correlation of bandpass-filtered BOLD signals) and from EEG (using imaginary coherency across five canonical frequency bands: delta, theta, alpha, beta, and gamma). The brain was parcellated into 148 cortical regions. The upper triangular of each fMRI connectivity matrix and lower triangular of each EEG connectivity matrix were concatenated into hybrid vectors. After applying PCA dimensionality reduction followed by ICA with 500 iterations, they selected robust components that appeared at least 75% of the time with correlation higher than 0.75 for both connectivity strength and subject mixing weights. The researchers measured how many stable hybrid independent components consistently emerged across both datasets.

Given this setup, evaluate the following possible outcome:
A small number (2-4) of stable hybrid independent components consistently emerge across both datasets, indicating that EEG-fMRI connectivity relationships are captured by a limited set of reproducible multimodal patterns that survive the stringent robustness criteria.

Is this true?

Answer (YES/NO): YES